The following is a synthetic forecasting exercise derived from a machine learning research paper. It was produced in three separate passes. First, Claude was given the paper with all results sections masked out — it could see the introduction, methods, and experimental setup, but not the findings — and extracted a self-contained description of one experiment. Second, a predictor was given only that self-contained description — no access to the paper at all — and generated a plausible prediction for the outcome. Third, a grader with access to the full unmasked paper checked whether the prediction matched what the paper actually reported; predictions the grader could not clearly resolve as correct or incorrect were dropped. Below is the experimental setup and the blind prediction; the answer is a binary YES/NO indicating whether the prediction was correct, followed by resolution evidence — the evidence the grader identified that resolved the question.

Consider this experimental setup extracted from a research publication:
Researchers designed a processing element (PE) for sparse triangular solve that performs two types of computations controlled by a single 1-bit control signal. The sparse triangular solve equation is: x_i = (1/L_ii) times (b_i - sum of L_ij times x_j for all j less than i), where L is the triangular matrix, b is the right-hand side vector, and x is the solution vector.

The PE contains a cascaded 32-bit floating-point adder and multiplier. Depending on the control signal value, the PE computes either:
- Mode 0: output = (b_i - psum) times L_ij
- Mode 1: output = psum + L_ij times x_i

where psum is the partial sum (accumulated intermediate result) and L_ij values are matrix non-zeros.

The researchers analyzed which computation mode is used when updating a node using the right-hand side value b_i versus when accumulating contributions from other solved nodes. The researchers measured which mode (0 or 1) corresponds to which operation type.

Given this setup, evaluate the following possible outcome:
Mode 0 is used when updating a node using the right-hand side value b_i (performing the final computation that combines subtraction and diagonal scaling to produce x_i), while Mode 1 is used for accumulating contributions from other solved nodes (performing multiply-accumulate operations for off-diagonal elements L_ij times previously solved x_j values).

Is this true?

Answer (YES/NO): YES